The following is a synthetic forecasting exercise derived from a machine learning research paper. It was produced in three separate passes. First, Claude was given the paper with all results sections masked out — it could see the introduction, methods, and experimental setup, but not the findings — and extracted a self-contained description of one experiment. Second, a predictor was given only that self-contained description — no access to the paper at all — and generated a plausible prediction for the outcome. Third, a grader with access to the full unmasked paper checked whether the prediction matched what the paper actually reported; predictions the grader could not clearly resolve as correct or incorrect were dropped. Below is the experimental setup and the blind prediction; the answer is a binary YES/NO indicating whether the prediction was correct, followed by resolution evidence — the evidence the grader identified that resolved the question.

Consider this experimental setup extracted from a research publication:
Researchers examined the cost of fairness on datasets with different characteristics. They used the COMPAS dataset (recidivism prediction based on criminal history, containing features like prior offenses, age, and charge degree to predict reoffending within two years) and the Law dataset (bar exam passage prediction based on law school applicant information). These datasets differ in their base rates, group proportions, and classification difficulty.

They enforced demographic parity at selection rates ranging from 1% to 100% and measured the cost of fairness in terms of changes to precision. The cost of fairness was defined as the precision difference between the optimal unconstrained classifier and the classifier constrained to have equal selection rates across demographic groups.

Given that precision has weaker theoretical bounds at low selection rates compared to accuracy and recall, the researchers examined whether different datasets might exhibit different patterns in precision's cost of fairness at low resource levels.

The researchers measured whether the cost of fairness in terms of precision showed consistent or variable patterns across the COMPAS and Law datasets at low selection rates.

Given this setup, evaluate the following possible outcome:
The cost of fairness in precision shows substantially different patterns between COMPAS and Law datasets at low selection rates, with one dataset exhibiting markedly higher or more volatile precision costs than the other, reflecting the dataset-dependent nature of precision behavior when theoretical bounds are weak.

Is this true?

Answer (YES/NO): YES